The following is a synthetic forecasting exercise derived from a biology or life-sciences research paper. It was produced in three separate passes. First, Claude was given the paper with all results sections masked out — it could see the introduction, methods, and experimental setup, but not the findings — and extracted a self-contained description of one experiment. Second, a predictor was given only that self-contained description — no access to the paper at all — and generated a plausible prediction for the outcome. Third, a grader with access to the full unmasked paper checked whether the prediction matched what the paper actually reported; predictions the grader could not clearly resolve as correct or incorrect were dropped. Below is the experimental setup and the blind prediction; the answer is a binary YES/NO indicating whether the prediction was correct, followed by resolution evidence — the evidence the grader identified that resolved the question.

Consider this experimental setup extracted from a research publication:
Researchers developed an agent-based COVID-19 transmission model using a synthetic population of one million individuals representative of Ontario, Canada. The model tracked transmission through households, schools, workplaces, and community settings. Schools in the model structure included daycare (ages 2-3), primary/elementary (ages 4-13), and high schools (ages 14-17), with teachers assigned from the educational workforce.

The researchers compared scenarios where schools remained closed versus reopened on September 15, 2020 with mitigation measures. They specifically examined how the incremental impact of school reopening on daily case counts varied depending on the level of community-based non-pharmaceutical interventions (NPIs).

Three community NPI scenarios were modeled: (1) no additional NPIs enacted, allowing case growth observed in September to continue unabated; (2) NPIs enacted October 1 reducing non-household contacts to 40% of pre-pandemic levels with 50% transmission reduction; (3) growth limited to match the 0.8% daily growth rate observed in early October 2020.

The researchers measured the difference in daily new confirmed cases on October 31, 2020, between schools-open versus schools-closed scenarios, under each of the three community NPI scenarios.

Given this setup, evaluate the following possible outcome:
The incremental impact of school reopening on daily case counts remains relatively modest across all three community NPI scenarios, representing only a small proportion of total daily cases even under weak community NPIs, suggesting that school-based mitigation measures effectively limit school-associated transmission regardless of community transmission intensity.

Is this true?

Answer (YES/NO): YES